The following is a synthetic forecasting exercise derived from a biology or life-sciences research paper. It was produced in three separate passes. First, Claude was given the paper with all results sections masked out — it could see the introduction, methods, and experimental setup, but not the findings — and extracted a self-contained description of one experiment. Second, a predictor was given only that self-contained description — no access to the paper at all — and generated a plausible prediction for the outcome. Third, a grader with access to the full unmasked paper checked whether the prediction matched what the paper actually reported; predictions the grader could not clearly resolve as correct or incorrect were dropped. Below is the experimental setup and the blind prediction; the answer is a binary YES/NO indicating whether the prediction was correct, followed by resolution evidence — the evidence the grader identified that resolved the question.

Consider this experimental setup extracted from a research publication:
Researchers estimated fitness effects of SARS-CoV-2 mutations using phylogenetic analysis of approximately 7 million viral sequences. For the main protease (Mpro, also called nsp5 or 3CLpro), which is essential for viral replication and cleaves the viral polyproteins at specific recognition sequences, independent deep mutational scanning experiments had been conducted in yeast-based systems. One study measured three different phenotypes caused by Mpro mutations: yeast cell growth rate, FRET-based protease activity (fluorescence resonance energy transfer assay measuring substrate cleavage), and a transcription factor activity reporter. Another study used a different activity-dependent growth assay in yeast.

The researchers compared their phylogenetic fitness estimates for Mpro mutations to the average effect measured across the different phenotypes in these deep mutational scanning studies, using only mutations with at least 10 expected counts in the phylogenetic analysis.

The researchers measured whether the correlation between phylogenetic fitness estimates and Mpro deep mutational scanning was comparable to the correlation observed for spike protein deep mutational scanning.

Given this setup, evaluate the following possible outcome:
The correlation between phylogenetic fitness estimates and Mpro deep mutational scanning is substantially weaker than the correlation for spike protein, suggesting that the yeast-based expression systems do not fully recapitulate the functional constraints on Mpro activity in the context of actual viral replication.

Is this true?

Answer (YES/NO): YES